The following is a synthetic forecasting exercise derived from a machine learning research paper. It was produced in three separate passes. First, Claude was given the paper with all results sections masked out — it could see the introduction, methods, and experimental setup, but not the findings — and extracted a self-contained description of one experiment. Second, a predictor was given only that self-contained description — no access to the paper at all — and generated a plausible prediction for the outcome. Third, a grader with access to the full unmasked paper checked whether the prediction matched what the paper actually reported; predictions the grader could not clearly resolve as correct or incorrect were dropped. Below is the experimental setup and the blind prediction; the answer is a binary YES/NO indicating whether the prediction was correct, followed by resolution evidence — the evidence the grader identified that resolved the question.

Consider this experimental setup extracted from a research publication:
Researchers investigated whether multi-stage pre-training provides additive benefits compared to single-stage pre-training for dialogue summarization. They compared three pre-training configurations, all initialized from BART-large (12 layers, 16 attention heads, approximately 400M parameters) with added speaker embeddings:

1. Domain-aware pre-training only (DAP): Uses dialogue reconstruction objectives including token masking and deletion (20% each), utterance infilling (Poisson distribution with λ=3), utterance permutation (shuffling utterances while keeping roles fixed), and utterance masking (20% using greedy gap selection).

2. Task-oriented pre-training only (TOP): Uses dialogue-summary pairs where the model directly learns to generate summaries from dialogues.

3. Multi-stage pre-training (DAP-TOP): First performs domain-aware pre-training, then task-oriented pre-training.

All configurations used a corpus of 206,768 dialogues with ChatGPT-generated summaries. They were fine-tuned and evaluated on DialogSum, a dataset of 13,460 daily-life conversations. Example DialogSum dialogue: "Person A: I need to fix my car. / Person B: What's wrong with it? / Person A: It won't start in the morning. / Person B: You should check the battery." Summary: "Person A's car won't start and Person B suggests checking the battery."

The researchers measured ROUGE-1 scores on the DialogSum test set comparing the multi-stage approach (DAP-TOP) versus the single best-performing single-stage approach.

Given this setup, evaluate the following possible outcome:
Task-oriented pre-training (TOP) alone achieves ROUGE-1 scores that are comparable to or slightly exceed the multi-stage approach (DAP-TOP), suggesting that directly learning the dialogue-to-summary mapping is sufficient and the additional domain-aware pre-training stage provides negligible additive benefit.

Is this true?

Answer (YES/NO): NO